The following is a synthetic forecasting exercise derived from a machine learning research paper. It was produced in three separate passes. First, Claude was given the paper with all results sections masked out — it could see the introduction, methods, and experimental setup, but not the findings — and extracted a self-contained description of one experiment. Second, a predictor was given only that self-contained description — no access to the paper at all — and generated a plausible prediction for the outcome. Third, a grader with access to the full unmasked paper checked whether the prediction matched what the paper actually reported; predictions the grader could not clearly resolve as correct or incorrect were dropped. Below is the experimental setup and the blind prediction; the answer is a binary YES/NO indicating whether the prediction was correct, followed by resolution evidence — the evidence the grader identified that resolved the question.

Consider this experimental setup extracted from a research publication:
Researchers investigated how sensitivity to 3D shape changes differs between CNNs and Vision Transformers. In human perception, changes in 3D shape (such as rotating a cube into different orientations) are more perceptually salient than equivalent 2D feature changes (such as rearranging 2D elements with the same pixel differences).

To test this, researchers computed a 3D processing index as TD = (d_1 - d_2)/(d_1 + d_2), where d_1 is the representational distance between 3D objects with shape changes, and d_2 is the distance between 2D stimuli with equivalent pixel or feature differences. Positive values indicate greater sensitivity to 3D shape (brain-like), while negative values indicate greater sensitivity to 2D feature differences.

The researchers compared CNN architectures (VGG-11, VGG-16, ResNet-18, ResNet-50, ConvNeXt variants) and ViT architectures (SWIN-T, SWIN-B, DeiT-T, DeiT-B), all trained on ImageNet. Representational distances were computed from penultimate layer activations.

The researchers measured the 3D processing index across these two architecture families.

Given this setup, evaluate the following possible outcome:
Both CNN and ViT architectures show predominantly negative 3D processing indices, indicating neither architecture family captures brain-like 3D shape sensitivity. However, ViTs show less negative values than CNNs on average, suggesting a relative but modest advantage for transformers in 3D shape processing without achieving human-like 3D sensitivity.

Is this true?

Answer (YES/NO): NO